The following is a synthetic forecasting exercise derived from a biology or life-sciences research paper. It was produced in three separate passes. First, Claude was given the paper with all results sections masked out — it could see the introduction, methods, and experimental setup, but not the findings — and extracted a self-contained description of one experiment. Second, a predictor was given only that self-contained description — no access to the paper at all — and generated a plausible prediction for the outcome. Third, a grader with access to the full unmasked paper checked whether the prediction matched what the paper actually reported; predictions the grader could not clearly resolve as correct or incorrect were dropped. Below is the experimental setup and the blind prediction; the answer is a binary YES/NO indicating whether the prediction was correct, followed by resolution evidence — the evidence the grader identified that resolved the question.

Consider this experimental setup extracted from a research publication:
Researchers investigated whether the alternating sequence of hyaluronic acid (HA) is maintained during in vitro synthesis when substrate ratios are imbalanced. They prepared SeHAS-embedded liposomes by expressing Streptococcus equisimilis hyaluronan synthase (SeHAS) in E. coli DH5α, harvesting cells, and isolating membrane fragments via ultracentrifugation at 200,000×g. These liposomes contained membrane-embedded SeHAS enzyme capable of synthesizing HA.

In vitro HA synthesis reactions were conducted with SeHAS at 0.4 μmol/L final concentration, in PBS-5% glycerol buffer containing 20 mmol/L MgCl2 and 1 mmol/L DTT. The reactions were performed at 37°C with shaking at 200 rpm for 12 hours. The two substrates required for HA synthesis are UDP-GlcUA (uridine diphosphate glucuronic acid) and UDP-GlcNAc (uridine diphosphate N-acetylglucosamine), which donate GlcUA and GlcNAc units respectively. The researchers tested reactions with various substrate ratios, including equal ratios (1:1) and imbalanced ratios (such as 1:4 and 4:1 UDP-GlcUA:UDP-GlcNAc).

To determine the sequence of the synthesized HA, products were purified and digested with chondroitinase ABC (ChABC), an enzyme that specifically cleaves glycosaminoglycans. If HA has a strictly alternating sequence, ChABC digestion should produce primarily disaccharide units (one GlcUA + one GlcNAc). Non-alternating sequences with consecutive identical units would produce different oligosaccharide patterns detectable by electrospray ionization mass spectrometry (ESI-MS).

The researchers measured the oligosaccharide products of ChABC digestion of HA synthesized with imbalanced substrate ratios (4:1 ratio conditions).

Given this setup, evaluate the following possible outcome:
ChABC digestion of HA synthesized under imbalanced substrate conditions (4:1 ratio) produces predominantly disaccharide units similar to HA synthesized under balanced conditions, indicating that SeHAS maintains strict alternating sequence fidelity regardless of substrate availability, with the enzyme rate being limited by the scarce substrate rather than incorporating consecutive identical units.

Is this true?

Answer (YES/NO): YES